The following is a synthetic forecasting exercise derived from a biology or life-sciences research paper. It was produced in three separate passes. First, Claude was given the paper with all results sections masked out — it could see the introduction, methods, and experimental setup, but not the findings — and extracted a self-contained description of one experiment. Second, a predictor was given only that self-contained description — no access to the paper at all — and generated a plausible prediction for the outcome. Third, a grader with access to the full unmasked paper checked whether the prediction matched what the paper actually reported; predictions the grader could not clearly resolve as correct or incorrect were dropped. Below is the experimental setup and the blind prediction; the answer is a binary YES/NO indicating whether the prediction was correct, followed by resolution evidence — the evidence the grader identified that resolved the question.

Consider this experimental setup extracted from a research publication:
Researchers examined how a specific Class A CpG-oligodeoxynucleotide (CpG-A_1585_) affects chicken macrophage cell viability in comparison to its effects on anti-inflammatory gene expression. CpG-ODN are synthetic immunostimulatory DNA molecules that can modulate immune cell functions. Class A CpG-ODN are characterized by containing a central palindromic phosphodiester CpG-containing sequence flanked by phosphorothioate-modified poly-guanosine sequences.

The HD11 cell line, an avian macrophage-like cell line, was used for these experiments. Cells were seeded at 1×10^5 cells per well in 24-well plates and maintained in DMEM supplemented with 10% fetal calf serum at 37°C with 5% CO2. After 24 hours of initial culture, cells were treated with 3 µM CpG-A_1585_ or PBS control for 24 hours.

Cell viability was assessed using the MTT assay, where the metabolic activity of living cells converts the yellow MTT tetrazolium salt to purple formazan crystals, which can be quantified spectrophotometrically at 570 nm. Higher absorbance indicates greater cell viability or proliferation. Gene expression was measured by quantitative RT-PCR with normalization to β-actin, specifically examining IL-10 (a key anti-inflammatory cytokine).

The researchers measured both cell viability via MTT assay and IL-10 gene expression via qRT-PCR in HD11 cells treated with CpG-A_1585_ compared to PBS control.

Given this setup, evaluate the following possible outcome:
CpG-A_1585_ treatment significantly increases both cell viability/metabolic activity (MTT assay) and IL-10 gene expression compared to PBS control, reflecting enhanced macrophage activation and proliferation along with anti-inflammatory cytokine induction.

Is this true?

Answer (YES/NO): NO